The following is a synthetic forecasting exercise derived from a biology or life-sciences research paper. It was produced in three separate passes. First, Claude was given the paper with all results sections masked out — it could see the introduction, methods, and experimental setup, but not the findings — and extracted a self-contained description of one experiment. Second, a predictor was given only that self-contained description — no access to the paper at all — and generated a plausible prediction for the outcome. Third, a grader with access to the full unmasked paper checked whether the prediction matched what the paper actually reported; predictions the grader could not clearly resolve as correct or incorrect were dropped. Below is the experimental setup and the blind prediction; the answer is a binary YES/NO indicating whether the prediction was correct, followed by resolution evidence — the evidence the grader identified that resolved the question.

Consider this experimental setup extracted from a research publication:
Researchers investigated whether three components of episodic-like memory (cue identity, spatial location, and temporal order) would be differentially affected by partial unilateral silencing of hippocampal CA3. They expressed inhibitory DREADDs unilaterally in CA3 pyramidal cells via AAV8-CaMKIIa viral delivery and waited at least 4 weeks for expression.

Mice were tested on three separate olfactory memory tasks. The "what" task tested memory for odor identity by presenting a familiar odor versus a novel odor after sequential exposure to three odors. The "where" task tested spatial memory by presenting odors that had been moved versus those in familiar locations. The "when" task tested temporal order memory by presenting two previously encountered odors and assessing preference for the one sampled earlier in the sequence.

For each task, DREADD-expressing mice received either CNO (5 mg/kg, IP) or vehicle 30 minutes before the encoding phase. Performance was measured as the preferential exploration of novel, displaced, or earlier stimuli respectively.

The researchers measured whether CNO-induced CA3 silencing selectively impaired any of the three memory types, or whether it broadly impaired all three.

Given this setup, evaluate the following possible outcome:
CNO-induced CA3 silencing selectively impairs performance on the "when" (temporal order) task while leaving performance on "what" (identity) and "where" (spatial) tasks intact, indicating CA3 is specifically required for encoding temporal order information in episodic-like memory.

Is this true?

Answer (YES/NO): YES